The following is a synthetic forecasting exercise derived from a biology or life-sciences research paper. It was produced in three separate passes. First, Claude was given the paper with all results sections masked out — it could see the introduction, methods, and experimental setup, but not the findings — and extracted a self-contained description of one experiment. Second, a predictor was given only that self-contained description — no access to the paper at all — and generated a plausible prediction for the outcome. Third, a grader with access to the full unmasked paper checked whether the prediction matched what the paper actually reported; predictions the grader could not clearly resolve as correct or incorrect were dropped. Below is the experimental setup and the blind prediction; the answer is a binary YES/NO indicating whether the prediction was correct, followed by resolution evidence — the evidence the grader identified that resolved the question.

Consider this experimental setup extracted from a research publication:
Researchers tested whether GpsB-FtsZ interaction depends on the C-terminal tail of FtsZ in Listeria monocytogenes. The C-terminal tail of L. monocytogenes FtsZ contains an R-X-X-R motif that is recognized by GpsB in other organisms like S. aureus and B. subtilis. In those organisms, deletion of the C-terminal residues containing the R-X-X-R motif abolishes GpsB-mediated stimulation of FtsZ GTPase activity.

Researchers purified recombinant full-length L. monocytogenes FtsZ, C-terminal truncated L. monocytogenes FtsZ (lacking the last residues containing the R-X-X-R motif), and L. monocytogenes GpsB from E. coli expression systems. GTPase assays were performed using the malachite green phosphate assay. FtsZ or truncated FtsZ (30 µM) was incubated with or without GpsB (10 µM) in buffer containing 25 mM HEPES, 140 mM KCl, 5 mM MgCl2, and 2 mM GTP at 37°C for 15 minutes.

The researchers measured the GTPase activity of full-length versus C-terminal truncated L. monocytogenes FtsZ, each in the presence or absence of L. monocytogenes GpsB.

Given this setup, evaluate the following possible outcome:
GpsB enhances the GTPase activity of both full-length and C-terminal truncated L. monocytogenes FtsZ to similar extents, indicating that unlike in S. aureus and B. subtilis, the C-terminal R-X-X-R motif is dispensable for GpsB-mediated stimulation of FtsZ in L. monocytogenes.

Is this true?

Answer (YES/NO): YES